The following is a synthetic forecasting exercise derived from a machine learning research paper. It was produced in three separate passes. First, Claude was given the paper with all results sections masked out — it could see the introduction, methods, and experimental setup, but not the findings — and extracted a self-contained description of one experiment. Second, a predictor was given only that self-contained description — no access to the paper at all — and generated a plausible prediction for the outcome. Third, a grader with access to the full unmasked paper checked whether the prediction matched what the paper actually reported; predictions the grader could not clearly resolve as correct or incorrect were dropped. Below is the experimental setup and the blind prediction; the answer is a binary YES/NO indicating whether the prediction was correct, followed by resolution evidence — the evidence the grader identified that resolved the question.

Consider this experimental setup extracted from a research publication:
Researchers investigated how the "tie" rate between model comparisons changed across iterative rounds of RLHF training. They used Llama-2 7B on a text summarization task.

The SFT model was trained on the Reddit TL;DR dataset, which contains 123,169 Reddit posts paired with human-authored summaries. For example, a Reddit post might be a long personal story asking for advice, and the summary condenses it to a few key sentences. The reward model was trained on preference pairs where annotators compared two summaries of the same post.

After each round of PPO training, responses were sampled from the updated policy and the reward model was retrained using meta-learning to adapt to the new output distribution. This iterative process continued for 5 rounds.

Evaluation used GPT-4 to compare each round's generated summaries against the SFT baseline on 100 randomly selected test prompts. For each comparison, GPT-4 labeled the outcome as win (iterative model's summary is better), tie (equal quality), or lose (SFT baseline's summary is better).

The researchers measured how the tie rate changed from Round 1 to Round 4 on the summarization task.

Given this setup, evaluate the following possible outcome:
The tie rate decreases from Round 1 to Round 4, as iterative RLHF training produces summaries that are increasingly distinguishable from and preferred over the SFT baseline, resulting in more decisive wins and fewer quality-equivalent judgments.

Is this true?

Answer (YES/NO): YES